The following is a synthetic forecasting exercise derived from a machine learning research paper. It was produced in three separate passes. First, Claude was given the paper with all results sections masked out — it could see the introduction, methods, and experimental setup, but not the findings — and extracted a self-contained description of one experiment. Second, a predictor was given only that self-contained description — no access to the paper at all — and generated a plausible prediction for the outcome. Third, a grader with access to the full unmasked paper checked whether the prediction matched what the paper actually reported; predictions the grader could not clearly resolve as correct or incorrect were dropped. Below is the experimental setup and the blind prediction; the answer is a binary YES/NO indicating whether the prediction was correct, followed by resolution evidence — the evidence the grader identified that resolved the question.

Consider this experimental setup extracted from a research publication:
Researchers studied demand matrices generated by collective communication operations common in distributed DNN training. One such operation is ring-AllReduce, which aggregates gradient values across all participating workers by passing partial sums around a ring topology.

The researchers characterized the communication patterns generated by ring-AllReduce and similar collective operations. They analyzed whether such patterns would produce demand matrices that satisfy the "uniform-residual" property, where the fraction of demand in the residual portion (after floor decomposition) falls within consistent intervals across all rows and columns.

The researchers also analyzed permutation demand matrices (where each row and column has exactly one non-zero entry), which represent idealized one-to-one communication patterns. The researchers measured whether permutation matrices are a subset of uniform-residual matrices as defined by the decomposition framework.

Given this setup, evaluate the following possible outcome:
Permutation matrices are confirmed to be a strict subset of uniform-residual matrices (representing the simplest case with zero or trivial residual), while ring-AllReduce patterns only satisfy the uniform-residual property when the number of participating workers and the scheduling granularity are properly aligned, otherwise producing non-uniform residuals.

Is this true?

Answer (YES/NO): NO